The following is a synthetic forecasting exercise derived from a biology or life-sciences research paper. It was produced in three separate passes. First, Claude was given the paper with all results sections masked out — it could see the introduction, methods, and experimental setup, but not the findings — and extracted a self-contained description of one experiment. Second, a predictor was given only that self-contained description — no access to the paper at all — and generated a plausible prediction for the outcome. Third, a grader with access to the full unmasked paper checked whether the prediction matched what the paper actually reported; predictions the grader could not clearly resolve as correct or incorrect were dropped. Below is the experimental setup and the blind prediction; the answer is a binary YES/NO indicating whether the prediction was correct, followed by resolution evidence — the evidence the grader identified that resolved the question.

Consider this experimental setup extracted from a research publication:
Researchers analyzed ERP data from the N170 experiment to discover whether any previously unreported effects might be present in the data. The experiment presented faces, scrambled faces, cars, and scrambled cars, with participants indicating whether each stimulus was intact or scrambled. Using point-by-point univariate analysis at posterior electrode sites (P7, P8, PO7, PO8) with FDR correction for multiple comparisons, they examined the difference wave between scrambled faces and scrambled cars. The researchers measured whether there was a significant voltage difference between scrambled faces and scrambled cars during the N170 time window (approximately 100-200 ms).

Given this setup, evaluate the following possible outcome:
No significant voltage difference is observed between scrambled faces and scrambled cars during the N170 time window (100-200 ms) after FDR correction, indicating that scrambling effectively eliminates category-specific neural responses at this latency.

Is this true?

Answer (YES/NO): NO